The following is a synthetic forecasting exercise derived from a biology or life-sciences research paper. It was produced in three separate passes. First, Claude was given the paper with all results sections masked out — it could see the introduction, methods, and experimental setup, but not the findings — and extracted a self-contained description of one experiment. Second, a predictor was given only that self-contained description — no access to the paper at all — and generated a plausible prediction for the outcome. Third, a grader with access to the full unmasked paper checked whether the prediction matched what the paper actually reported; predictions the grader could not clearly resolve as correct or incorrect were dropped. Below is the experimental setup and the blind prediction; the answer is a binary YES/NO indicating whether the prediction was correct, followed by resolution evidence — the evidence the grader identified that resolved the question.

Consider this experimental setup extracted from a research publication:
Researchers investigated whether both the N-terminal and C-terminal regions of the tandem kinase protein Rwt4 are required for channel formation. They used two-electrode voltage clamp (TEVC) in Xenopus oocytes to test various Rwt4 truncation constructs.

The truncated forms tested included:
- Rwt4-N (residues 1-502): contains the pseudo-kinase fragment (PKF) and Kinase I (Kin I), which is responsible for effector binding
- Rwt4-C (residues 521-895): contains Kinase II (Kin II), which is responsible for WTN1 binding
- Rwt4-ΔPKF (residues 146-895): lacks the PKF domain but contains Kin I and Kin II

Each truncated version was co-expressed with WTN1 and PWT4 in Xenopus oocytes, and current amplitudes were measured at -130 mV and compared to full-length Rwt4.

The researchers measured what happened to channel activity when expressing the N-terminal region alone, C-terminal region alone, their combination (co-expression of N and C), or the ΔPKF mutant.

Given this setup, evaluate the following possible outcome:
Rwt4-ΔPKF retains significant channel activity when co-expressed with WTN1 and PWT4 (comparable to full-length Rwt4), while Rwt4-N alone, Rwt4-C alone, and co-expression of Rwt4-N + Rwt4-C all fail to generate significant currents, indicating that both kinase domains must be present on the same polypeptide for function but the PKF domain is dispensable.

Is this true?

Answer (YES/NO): NO